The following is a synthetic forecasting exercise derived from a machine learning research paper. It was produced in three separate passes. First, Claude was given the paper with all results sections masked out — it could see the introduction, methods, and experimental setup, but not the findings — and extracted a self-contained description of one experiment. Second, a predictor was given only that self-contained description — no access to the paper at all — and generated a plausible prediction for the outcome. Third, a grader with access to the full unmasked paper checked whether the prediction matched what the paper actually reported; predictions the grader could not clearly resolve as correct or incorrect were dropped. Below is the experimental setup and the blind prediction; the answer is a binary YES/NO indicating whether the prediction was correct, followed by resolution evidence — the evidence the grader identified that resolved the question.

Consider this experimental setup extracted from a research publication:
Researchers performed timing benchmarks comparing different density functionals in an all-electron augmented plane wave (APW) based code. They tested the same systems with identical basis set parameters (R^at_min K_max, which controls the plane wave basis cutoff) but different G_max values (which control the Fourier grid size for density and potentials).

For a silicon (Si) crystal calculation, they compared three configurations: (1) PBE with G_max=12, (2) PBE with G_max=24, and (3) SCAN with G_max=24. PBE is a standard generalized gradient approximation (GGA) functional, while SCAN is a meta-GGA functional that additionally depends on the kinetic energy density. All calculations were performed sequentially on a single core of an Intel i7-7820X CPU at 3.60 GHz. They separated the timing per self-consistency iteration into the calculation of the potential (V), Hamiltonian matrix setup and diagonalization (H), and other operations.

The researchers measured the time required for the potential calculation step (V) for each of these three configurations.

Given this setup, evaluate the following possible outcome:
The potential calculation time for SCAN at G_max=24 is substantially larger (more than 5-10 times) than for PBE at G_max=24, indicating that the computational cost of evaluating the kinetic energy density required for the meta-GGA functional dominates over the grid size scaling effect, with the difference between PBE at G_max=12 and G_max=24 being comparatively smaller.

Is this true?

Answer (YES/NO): NO